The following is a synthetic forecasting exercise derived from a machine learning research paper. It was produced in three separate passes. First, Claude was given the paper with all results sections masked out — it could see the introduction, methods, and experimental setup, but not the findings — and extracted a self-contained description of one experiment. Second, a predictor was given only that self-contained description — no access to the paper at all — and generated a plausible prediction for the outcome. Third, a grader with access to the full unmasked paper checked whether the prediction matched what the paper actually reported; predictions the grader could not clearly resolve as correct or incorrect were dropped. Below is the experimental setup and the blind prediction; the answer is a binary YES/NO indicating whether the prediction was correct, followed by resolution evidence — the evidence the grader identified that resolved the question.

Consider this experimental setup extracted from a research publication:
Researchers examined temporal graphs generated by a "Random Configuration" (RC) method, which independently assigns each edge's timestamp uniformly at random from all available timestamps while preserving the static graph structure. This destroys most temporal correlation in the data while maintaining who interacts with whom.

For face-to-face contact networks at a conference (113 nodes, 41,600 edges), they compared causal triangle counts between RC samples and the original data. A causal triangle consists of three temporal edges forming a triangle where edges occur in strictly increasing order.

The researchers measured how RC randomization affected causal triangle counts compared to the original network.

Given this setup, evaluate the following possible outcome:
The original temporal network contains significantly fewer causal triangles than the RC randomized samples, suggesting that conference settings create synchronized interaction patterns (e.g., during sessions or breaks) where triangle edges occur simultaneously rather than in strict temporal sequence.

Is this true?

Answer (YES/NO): NO